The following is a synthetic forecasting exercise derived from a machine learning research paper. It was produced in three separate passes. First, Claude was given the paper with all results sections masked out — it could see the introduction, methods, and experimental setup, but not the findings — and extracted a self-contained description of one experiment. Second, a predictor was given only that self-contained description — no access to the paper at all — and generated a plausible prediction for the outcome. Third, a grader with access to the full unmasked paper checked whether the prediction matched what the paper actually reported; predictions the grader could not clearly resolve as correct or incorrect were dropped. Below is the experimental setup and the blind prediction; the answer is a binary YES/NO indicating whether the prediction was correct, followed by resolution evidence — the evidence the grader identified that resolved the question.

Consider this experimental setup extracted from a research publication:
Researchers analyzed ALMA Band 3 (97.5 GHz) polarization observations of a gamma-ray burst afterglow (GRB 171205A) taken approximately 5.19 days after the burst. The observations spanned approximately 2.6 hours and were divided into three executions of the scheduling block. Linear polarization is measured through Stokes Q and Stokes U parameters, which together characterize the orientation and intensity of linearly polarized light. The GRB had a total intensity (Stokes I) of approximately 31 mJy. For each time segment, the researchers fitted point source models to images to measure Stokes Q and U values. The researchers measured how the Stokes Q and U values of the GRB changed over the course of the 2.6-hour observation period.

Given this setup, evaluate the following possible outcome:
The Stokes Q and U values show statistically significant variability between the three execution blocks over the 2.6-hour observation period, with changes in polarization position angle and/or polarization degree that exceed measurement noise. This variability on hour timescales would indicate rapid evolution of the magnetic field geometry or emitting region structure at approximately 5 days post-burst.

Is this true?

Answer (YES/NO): NO